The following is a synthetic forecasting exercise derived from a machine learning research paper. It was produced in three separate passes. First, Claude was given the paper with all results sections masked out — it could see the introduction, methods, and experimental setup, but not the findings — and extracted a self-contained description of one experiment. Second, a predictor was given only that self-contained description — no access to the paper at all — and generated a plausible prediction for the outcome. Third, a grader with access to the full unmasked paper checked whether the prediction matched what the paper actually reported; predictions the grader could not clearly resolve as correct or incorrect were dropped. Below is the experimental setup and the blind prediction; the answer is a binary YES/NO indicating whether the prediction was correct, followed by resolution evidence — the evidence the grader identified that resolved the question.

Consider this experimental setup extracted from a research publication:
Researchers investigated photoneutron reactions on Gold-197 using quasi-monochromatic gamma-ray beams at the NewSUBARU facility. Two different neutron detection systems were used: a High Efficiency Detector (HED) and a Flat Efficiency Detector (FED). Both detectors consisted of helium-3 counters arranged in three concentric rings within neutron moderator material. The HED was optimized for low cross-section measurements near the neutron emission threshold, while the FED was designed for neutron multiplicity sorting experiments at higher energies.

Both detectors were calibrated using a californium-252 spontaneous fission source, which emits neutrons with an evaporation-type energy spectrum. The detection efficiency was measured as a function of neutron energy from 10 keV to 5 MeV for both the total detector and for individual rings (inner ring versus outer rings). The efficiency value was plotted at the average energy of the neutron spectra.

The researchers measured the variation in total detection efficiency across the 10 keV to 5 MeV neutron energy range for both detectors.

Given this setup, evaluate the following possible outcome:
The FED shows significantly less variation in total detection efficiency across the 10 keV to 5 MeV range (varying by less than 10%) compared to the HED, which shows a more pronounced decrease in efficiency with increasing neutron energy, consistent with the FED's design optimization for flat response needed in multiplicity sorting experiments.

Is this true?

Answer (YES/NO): YES